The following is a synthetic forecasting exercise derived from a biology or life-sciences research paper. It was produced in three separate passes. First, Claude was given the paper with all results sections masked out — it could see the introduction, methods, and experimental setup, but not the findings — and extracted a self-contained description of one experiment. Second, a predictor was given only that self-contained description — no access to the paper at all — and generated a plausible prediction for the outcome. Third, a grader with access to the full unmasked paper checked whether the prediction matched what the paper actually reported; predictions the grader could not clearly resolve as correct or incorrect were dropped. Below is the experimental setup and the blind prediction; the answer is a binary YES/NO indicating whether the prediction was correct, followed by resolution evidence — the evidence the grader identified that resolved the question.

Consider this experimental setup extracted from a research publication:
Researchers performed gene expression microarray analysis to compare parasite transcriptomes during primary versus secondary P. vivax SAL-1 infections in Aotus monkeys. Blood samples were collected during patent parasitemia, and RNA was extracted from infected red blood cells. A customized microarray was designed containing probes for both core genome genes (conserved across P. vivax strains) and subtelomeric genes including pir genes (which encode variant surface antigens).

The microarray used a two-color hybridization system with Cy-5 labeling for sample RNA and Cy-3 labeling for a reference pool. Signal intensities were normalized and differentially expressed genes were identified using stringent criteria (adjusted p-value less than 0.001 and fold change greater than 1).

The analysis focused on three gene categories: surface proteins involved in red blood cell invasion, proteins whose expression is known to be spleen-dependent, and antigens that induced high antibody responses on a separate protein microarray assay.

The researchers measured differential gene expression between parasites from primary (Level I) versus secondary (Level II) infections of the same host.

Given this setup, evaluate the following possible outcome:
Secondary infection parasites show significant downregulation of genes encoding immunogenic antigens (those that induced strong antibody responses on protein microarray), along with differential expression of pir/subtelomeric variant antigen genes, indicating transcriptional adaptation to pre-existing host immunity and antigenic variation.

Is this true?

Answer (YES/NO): NO